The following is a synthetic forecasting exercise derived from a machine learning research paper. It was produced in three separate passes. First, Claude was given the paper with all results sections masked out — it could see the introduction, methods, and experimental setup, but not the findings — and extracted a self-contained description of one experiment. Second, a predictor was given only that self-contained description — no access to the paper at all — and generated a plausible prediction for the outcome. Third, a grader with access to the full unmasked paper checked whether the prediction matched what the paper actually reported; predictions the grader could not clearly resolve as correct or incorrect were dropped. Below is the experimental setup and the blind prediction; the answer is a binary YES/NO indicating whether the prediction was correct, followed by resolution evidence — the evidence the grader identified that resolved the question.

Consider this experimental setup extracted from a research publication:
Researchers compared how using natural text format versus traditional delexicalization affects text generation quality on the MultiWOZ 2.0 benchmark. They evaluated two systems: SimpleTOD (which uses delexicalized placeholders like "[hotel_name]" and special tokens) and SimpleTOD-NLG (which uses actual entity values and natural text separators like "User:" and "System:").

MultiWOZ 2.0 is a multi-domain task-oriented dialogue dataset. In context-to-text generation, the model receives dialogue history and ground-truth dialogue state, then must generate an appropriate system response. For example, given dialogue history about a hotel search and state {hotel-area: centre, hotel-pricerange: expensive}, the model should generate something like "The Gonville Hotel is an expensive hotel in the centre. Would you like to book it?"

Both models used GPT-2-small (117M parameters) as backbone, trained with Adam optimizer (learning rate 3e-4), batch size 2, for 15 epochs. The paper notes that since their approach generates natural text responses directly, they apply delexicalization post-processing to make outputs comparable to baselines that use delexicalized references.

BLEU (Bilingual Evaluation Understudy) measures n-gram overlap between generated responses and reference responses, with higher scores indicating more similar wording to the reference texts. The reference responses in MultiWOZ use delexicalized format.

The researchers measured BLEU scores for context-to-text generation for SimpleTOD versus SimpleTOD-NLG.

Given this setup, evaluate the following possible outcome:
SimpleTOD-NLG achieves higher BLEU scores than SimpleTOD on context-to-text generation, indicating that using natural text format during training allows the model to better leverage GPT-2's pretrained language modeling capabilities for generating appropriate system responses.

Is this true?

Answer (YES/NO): NO